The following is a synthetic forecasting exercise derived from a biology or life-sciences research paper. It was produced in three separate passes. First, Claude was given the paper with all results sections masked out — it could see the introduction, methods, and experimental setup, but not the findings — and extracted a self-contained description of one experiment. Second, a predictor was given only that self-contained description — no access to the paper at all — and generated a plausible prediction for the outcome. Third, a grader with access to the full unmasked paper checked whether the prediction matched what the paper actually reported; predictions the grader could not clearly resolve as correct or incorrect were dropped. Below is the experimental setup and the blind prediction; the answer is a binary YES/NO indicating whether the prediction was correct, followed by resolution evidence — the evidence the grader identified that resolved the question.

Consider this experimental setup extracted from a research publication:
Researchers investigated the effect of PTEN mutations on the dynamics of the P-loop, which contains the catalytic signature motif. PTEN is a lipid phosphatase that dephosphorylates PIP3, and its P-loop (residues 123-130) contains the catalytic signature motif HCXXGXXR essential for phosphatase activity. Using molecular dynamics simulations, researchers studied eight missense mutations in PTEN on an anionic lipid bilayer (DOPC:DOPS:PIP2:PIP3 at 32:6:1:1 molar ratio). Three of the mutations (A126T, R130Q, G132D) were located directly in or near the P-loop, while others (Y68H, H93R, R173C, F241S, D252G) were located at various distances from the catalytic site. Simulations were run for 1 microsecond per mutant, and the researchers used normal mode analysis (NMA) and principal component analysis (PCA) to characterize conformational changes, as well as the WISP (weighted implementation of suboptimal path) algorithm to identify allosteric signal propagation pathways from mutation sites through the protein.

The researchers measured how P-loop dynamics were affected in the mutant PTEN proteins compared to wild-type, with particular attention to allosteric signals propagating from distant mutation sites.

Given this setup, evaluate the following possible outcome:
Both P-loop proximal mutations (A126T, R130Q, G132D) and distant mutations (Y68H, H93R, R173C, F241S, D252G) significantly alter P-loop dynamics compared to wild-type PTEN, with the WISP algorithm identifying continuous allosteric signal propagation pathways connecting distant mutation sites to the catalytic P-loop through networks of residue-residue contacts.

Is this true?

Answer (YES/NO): NO